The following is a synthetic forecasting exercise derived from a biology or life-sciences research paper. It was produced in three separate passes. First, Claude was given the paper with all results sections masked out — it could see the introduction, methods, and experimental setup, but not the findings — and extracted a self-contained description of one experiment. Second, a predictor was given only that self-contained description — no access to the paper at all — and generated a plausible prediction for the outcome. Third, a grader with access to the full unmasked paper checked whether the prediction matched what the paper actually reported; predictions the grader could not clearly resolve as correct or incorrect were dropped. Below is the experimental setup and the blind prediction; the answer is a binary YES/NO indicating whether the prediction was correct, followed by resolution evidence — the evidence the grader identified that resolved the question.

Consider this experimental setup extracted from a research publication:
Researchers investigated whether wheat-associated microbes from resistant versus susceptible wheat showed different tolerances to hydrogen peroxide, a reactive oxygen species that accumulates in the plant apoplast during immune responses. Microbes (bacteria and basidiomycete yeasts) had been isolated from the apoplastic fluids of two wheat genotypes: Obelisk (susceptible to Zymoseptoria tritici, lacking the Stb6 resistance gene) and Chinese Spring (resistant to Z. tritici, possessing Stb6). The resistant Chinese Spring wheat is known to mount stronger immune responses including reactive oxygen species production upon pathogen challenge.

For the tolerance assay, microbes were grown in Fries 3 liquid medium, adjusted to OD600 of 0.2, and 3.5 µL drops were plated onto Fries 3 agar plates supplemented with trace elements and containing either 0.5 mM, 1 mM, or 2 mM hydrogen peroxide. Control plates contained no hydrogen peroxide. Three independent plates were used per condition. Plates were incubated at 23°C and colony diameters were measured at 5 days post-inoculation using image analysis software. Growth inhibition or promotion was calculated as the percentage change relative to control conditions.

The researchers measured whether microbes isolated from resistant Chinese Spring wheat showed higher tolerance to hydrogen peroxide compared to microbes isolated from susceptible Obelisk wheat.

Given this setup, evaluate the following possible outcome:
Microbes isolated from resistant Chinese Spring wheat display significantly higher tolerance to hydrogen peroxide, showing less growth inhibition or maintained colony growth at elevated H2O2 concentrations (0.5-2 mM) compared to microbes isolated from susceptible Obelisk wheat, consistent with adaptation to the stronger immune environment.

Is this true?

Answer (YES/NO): NO